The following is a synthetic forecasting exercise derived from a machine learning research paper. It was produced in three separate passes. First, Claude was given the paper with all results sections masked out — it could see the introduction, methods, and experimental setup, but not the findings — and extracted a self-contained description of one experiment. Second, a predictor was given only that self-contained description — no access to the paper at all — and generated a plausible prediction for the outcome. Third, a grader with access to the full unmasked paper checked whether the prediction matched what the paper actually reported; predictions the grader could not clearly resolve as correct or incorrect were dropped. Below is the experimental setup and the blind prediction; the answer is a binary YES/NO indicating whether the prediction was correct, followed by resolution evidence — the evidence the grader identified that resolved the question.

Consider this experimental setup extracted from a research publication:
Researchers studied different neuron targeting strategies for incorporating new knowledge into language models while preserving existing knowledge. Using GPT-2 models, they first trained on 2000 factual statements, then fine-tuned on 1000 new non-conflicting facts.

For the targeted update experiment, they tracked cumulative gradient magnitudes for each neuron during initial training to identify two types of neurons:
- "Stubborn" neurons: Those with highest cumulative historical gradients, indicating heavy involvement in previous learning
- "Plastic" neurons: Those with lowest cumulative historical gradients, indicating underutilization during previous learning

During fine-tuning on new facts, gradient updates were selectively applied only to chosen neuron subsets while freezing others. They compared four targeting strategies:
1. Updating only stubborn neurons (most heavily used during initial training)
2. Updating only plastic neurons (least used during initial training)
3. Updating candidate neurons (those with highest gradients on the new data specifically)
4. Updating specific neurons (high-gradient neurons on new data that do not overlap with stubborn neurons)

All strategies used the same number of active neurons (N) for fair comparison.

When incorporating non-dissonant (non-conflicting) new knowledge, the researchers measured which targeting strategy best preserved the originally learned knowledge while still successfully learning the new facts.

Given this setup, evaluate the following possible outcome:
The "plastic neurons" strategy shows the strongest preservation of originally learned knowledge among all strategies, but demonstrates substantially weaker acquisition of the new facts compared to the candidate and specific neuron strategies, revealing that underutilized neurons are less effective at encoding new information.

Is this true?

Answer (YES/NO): YES